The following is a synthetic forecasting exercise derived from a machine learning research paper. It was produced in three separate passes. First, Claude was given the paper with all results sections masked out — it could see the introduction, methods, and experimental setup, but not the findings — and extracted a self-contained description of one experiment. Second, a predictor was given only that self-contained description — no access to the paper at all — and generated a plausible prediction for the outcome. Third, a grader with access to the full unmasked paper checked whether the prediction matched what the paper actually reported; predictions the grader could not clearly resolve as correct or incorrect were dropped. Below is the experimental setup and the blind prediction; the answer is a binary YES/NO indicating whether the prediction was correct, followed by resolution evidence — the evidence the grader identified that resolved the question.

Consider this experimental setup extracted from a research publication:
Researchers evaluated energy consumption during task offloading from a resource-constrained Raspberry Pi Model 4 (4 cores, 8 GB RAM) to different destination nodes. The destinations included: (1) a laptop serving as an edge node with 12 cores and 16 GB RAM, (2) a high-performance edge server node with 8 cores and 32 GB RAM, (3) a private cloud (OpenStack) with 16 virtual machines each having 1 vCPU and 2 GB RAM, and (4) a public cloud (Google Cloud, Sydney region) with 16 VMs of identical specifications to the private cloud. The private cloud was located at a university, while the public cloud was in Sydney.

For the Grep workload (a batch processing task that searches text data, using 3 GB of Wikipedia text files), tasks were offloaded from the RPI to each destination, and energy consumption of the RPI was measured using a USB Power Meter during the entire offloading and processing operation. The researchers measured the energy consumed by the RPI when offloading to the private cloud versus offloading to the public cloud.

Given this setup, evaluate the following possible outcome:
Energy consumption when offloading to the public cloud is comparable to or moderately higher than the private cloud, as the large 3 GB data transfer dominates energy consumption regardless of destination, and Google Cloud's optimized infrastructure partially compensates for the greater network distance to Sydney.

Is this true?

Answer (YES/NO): NO